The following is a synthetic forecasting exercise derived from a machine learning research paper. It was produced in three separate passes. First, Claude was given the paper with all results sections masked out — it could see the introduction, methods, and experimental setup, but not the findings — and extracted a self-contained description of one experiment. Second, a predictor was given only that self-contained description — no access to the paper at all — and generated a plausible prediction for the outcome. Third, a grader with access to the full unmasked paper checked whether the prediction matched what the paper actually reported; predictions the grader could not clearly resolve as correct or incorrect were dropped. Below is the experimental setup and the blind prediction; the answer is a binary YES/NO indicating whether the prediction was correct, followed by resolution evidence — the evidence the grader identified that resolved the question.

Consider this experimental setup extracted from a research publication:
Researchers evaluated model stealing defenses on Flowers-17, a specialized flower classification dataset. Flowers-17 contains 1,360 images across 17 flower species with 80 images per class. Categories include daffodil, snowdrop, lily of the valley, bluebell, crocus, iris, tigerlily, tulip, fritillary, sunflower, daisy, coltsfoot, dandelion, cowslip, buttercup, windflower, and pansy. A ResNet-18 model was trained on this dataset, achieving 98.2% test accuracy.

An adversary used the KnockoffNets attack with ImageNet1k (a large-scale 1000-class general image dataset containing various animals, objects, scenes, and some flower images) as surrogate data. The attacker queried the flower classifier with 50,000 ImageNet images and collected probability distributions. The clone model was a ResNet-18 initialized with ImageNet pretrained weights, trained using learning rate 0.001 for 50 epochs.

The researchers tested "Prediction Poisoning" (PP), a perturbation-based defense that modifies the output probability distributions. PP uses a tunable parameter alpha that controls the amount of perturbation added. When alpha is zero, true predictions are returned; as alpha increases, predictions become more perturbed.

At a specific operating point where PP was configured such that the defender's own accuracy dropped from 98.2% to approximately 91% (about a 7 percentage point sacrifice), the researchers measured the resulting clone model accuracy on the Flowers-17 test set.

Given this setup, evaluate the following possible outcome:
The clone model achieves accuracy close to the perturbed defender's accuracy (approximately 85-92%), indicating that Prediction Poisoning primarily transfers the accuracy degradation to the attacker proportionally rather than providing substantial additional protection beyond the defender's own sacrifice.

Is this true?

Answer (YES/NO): NO